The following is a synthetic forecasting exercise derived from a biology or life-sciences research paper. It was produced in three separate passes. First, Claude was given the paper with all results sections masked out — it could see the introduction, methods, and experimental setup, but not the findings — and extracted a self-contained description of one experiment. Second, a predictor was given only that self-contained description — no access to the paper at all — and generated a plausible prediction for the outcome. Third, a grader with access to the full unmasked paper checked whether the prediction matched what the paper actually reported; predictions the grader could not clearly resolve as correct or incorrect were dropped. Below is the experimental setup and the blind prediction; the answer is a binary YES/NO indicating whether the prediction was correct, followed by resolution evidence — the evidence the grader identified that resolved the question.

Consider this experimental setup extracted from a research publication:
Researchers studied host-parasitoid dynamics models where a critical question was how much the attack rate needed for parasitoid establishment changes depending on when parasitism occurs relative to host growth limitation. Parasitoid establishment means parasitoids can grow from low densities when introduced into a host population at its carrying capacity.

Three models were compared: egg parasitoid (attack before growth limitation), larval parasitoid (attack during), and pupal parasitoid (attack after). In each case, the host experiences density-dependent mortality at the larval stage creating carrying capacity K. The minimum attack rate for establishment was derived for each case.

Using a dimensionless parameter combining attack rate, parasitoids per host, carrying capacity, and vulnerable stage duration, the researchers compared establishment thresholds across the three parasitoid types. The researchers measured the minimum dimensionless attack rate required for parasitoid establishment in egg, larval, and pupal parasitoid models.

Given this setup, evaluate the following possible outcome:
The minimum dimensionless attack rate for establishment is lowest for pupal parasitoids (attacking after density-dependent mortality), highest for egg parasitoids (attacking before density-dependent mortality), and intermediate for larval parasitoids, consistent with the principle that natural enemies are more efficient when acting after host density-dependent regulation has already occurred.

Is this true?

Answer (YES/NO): NO